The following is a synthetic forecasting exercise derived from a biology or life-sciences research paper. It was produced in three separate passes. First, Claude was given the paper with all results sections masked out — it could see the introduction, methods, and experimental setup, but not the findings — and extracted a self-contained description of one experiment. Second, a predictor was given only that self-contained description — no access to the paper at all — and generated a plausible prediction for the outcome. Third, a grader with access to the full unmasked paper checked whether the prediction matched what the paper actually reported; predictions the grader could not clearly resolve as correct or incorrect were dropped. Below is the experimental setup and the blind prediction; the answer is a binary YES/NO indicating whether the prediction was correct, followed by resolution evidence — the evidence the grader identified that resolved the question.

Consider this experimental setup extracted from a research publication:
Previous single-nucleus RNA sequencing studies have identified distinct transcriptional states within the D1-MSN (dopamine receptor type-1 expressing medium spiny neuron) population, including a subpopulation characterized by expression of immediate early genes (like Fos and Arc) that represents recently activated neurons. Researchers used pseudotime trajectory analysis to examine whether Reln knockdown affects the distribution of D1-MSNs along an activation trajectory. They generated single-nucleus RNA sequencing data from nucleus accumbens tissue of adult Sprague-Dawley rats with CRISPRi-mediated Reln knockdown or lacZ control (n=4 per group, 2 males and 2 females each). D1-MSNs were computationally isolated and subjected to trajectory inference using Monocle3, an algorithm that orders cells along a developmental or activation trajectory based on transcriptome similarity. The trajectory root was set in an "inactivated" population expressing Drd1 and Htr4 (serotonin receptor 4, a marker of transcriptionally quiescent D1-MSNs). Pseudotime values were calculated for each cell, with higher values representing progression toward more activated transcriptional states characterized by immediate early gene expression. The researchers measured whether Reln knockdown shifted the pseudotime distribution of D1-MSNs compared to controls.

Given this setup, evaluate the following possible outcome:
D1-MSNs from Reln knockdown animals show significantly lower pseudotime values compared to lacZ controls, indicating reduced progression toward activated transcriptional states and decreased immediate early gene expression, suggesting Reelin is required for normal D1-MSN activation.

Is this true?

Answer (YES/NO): YES